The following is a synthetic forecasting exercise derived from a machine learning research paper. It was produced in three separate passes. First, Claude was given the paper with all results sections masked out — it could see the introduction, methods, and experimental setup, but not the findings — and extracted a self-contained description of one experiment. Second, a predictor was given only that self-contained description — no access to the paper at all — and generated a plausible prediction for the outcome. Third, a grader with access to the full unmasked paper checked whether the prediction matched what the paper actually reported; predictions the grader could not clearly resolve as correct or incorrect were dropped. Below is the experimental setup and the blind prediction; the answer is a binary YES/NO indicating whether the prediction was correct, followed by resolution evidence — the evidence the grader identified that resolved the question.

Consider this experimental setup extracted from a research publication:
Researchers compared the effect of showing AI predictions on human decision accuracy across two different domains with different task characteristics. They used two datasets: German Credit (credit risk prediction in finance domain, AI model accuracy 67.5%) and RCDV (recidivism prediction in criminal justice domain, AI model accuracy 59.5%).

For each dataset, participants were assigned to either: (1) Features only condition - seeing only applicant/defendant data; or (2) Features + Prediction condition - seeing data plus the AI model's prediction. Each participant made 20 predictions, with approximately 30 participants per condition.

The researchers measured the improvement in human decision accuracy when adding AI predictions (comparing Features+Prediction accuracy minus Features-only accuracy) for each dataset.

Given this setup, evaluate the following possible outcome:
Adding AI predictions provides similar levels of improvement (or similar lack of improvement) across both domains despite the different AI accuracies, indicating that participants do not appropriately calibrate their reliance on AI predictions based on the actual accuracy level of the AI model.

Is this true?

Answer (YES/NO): NO